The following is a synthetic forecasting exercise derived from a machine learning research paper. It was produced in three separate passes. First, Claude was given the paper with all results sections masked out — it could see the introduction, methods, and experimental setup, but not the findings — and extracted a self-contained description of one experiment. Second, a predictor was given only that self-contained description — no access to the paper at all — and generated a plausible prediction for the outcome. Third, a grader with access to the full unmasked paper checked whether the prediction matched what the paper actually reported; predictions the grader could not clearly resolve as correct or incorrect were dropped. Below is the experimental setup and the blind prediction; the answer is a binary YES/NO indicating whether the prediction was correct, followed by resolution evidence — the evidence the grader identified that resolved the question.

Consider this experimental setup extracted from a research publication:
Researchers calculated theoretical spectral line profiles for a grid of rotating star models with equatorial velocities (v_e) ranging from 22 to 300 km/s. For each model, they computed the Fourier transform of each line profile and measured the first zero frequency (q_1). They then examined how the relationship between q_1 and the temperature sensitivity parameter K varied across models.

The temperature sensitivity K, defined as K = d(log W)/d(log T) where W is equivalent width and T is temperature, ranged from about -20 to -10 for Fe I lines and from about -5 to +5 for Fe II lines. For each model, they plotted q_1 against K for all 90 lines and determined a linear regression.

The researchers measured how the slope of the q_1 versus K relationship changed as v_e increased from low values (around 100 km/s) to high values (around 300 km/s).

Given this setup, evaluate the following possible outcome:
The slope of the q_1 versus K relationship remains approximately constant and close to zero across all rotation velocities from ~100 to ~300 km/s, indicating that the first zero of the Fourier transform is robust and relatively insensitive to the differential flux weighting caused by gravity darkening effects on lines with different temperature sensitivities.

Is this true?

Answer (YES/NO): NO